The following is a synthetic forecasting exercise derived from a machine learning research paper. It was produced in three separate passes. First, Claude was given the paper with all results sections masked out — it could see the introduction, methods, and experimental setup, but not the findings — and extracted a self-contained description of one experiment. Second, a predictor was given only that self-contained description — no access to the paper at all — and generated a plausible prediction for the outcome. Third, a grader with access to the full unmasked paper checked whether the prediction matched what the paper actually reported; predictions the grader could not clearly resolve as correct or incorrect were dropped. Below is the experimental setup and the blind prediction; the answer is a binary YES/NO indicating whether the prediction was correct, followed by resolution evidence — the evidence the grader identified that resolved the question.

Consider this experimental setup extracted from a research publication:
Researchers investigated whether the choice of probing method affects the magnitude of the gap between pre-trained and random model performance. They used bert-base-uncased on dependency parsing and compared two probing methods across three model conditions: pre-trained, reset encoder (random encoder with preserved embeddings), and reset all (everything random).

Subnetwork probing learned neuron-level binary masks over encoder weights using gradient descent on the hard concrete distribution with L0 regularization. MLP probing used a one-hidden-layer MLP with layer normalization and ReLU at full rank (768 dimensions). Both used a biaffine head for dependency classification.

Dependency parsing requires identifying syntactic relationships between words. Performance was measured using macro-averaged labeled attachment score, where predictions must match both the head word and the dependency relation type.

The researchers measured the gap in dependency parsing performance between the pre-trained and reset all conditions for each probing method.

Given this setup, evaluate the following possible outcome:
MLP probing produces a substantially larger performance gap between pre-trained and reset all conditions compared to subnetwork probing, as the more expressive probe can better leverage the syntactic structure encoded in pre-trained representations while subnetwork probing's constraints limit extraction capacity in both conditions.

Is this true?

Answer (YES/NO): NO